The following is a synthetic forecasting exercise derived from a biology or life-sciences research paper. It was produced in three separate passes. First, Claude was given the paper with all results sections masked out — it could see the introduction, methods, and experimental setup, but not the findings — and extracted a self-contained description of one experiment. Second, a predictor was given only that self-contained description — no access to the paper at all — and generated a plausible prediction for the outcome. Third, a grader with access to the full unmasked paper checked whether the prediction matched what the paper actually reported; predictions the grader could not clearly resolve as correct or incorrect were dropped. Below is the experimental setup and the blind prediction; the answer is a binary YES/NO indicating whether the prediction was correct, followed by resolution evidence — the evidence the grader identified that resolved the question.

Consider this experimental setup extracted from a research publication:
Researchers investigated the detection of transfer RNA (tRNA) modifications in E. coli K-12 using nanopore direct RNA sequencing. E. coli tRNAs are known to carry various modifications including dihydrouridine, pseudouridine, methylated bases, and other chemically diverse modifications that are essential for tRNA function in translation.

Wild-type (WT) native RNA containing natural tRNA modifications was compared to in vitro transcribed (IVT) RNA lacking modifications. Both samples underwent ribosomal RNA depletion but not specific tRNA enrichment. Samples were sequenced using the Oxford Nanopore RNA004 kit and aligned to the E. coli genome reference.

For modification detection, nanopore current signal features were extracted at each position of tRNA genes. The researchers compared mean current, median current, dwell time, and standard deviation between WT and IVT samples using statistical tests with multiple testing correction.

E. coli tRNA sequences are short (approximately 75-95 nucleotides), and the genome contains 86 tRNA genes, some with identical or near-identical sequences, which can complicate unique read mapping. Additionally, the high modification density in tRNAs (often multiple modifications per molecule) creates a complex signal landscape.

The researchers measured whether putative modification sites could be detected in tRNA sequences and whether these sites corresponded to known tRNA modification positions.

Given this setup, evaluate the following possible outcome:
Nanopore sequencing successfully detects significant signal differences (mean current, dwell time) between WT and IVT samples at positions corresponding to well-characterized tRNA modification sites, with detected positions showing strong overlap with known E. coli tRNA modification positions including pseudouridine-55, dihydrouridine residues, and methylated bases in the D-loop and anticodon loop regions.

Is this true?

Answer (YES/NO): YES